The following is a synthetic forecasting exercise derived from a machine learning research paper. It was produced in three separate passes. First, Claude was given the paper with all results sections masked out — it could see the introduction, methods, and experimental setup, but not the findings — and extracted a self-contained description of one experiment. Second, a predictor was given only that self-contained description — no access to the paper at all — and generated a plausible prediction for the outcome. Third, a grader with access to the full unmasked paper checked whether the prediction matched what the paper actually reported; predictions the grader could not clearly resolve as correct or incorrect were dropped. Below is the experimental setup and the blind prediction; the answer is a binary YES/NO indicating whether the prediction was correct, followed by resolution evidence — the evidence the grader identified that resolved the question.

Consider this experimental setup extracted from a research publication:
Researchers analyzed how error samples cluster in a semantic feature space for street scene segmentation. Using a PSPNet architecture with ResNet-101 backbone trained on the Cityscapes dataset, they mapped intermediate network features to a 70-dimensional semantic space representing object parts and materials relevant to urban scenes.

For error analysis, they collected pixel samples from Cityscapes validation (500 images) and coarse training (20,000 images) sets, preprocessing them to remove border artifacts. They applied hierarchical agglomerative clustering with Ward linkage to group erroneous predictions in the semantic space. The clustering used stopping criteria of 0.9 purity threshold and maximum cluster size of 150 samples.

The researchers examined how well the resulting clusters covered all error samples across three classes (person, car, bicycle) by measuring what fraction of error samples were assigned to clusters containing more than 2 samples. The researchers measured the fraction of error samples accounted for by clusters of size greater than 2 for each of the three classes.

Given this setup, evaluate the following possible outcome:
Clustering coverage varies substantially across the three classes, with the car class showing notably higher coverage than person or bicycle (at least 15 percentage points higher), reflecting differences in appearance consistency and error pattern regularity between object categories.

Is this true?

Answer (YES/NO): NO